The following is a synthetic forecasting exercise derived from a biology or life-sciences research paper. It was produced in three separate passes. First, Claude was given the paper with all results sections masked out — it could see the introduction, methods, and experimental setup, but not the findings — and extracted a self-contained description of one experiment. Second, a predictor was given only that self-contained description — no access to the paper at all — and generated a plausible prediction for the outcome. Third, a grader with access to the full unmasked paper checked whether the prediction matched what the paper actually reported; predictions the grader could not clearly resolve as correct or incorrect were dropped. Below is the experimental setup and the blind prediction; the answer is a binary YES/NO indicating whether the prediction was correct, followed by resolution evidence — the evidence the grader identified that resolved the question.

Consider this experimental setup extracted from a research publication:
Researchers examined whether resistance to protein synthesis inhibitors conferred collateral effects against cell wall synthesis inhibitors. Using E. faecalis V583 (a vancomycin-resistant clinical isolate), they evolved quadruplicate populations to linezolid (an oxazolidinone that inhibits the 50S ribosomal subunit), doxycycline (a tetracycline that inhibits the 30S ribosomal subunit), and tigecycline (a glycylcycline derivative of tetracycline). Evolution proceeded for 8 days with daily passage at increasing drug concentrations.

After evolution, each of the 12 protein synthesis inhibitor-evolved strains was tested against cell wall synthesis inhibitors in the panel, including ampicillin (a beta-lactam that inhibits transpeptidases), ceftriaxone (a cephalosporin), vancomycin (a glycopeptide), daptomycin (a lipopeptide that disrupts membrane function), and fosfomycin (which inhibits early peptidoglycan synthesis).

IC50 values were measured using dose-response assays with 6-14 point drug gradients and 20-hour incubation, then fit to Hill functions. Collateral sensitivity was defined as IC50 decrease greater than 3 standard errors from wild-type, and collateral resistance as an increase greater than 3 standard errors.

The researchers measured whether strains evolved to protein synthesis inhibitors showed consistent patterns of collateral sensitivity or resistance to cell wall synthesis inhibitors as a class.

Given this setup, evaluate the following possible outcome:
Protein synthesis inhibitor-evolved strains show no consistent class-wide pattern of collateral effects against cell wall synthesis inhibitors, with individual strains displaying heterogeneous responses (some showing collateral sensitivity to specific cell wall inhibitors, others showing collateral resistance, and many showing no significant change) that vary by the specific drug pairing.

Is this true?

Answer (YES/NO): NO